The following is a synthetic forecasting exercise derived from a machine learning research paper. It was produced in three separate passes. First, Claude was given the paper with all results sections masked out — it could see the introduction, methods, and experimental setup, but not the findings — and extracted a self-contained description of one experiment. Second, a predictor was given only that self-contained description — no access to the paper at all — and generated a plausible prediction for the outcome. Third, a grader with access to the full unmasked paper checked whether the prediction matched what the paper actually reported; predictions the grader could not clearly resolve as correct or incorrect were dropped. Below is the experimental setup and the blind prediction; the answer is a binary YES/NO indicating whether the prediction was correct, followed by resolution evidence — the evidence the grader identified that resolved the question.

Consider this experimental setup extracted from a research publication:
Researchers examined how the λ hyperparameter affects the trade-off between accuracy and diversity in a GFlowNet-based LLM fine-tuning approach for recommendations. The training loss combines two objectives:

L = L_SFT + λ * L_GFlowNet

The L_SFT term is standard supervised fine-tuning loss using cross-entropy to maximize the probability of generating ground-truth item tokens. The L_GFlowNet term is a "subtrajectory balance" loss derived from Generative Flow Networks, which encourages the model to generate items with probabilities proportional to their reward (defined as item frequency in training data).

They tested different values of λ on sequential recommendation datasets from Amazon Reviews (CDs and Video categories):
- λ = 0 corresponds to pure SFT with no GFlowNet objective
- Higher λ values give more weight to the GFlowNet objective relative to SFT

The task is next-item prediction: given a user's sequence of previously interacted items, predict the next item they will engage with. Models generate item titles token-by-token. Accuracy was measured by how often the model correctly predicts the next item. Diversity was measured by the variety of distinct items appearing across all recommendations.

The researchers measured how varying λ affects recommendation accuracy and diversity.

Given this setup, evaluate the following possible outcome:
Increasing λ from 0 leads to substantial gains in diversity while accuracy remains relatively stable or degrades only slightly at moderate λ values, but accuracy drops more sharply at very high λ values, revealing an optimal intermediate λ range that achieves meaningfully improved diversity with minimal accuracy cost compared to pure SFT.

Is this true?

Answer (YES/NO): NO